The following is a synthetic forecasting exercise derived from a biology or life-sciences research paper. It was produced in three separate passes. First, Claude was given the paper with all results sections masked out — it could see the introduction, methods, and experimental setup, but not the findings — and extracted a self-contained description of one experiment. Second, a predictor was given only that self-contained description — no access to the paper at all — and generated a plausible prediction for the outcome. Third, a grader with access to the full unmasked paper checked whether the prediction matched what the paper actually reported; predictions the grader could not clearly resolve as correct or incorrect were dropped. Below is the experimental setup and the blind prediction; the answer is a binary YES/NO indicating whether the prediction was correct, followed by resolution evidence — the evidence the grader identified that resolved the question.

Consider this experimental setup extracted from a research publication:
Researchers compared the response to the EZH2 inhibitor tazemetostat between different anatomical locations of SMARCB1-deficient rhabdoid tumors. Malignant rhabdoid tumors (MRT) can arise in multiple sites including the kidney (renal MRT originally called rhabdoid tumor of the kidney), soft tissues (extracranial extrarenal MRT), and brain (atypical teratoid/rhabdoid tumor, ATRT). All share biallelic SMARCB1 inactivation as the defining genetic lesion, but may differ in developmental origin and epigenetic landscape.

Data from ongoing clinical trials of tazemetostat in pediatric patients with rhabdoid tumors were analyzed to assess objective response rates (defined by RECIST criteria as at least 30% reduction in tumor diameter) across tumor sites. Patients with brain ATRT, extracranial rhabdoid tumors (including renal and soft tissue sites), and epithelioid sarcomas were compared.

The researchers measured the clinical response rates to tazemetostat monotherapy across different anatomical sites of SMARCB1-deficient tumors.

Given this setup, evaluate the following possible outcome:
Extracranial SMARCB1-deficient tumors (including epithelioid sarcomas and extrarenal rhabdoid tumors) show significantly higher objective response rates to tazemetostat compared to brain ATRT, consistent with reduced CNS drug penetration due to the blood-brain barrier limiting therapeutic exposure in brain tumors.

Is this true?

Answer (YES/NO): NO